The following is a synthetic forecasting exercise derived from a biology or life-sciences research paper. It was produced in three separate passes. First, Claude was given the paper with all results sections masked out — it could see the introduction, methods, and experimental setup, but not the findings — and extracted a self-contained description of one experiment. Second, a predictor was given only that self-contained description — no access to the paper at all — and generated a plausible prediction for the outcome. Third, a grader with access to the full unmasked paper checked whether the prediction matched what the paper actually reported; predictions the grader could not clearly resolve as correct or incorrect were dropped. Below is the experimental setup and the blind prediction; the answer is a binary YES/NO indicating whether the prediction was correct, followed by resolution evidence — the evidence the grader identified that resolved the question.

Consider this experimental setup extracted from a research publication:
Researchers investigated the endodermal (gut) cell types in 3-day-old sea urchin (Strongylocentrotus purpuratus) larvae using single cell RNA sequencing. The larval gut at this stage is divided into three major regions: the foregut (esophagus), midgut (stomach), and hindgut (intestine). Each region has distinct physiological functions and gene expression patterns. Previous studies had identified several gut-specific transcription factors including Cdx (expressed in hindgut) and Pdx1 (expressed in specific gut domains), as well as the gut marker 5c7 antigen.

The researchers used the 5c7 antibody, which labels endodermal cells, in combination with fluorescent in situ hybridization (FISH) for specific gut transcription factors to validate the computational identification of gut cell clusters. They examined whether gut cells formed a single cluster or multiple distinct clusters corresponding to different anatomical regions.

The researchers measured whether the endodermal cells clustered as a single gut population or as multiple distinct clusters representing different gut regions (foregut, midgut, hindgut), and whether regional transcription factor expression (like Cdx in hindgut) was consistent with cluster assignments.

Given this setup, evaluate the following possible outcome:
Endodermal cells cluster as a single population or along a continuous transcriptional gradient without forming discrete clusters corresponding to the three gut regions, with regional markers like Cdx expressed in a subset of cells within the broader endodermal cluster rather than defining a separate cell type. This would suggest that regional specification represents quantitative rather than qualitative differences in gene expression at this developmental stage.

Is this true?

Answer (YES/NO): NO